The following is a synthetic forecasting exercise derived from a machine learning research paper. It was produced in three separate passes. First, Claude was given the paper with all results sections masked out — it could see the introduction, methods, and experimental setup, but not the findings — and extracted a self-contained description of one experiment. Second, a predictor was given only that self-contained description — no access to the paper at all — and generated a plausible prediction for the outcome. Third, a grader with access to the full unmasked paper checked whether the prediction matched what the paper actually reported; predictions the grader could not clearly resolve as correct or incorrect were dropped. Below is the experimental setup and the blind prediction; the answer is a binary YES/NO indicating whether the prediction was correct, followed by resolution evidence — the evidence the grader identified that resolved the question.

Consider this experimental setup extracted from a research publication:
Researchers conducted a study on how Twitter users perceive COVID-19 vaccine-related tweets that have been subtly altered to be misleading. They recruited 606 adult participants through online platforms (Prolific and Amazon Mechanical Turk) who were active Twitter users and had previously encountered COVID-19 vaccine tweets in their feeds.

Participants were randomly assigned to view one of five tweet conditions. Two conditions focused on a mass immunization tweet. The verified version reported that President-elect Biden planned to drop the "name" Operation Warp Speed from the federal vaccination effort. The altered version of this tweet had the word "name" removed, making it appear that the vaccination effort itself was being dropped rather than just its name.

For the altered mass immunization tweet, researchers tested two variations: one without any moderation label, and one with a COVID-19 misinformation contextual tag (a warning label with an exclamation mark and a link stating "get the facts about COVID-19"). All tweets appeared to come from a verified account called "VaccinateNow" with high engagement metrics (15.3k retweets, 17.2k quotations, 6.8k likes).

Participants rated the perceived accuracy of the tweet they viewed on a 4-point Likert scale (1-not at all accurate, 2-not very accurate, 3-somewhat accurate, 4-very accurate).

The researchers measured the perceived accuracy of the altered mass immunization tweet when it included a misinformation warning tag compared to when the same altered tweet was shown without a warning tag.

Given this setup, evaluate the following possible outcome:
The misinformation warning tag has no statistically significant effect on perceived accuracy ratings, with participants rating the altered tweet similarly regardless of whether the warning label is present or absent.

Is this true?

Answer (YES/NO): NO